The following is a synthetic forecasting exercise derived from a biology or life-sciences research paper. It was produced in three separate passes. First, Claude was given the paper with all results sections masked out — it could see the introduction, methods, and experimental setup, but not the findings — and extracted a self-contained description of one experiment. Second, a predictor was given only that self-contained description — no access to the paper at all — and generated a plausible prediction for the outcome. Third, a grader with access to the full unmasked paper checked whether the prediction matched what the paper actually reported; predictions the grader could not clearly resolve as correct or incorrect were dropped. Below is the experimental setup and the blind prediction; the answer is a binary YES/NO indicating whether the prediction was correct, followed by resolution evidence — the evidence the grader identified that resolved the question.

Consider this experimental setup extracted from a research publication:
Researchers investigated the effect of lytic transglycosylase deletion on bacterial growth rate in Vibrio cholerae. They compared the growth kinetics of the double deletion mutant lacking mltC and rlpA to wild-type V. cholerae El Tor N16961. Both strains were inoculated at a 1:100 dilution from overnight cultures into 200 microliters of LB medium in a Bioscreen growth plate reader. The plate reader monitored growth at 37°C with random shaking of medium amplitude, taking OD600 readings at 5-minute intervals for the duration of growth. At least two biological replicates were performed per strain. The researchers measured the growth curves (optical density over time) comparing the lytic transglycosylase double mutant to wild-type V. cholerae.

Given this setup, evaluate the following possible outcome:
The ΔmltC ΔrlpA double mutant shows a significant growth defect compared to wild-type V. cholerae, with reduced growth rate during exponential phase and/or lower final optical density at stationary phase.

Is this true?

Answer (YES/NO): NO